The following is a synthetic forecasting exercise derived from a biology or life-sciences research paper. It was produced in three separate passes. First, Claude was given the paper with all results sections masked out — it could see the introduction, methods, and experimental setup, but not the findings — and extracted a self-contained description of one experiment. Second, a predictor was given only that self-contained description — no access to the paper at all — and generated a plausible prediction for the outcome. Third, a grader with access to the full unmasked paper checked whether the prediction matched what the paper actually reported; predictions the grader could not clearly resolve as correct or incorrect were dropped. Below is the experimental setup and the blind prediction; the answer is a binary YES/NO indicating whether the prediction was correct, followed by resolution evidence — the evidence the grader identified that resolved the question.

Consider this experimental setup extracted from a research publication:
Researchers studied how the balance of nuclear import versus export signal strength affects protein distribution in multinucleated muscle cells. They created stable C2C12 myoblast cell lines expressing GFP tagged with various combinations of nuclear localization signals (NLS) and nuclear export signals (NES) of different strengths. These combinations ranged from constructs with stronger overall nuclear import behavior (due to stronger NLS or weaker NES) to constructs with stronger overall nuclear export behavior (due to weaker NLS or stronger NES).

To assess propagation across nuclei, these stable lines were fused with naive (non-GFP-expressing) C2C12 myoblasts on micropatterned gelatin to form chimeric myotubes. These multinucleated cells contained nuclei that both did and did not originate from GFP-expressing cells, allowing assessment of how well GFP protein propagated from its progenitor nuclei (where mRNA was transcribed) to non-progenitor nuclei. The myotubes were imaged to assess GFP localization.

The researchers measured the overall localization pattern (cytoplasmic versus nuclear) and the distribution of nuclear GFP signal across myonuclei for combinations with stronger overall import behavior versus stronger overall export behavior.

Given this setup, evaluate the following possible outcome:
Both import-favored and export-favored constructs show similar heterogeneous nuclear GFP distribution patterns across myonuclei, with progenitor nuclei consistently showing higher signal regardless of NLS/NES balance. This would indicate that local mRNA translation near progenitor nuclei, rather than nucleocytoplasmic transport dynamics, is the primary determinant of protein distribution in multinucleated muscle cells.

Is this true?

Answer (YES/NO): NO